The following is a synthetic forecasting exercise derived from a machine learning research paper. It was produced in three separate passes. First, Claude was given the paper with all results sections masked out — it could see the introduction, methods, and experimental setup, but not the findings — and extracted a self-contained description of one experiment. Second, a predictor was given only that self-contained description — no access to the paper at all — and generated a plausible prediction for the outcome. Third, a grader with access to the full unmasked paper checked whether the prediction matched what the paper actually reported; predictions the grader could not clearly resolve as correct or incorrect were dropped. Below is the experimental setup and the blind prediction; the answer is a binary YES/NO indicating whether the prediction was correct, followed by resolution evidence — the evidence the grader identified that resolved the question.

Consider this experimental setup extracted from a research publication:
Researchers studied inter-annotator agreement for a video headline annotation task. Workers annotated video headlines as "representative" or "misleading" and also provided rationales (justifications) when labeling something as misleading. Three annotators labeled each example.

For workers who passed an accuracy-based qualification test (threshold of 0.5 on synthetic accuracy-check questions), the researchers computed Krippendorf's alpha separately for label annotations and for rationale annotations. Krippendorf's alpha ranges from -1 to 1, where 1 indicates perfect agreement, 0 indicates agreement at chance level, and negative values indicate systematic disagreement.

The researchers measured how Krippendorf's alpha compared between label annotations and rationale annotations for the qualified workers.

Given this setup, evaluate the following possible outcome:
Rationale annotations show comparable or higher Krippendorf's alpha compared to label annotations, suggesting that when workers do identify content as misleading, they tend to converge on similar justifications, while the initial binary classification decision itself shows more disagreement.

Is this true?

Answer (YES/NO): NO